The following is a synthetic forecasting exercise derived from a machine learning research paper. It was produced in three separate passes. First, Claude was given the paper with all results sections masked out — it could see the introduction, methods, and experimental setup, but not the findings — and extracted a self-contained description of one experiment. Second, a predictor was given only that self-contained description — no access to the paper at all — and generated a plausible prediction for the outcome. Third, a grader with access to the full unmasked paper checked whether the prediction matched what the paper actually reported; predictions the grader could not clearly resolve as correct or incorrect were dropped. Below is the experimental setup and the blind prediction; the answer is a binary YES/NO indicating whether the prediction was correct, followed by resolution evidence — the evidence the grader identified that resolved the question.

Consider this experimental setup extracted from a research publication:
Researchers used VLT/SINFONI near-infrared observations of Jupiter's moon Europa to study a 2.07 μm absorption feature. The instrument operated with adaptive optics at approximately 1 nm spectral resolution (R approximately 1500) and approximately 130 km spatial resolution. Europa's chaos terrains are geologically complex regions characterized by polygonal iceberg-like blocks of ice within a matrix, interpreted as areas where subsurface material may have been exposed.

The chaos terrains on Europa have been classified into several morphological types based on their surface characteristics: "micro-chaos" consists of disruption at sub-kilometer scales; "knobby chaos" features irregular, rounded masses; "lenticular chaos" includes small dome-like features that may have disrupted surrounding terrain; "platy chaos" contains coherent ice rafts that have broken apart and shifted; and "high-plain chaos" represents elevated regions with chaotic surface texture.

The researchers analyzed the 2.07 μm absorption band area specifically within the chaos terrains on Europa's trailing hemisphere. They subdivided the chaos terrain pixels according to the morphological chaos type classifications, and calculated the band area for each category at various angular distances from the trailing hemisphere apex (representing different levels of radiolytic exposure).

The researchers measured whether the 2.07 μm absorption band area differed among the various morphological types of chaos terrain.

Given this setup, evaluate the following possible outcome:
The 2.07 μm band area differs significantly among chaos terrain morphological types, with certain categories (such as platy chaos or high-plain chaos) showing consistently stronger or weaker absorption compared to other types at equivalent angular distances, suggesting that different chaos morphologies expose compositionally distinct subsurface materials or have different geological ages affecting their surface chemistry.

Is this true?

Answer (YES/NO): NO